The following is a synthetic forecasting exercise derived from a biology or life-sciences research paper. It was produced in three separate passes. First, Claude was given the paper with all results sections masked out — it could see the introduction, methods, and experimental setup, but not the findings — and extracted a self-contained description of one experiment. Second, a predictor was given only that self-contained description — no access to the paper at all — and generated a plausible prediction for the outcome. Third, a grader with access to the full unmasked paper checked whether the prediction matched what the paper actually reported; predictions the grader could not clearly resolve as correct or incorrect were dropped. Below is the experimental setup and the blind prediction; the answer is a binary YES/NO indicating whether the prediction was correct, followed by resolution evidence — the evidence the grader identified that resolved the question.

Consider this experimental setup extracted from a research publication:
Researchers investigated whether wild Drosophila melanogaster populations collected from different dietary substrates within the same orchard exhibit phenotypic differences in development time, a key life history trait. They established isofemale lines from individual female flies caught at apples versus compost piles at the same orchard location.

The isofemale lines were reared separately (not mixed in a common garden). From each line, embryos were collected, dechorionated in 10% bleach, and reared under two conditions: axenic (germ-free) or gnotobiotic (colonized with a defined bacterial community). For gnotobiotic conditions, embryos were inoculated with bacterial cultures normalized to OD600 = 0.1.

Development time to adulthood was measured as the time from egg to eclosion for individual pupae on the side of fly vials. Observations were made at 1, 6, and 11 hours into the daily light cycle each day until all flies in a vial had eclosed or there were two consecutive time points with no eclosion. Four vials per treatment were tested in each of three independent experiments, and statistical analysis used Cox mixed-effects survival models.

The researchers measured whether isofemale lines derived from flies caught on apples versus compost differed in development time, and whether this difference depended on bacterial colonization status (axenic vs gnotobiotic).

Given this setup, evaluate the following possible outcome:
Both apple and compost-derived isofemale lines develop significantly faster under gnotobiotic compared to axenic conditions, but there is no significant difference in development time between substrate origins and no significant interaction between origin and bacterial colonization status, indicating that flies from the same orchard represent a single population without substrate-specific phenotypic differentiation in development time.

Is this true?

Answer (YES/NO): NO